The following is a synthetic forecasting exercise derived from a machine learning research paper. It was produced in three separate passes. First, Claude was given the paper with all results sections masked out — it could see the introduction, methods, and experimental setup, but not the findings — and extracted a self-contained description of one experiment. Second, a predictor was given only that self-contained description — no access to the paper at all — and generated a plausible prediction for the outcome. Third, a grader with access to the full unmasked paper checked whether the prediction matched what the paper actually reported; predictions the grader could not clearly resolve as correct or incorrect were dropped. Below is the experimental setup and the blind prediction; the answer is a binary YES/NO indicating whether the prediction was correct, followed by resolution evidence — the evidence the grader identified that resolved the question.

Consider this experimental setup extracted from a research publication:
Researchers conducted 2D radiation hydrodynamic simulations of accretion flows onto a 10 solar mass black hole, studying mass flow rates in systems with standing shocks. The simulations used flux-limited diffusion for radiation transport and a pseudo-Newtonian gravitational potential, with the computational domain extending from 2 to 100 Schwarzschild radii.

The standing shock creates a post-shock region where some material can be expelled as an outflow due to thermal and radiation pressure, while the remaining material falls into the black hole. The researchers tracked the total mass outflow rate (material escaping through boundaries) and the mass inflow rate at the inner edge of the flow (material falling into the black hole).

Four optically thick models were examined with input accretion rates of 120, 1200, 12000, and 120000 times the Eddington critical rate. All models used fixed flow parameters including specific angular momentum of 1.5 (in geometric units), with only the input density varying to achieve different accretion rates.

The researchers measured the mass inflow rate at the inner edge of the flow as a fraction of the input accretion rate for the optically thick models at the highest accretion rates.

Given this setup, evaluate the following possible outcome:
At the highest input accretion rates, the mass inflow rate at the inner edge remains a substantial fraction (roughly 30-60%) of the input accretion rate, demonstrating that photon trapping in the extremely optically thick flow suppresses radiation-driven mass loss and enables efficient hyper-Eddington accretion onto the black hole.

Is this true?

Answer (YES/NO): NO